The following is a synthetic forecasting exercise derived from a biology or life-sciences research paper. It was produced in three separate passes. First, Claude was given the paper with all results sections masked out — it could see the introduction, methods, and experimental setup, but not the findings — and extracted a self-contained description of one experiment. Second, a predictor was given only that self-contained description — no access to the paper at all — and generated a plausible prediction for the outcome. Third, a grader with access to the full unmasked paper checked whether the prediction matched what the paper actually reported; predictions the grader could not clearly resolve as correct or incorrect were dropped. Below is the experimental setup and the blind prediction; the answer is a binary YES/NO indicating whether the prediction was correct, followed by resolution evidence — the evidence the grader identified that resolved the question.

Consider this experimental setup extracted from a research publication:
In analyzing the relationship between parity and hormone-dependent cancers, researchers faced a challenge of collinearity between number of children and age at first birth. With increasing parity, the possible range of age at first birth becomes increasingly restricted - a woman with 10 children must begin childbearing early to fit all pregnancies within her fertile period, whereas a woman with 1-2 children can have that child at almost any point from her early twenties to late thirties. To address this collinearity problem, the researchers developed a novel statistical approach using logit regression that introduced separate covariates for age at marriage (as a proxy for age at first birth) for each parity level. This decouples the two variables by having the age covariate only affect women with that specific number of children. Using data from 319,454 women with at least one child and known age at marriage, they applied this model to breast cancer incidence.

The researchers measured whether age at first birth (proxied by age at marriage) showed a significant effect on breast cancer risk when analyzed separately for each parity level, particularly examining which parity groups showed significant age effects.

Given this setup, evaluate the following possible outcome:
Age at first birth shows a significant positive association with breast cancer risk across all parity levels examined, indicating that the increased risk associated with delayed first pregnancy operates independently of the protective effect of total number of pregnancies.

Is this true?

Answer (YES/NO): NO